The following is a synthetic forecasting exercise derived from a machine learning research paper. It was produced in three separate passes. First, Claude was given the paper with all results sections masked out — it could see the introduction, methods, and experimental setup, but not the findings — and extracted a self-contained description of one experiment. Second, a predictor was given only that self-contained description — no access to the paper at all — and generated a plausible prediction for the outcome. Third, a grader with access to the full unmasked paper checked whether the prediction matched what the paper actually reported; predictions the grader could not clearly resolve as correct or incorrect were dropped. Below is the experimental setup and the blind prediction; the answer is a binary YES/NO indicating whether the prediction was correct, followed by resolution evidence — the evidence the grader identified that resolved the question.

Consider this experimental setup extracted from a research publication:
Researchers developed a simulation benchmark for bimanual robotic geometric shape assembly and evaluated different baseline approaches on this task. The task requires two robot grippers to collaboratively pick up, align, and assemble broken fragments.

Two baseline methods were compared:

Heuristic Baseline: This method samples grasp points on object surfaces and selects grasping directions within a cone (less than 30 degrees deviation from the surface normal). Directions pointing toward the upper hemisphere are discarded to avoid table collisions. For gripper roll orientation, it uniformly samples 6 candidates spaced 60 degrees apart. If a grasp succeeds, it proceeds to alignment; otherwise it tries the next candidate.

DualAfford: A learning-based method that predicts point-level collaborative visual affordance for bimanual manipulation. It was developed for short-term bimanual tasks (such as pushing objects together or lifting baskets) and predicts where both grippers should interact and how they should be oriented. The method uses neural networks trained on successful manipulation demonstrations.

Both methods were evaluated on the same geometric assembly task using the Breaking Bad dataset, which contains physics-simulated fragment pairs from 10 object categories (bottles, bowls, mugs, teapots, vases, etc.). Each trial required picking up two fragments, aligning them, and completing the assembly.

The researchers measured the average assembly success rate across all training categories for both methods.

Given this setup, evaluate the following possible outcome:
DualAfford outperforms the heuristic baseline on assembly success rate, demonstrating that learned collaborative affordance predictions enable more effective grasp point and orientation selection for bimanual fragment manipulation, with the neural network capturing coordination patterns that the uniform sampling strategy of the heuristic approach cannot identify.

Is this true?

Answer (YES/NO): YES